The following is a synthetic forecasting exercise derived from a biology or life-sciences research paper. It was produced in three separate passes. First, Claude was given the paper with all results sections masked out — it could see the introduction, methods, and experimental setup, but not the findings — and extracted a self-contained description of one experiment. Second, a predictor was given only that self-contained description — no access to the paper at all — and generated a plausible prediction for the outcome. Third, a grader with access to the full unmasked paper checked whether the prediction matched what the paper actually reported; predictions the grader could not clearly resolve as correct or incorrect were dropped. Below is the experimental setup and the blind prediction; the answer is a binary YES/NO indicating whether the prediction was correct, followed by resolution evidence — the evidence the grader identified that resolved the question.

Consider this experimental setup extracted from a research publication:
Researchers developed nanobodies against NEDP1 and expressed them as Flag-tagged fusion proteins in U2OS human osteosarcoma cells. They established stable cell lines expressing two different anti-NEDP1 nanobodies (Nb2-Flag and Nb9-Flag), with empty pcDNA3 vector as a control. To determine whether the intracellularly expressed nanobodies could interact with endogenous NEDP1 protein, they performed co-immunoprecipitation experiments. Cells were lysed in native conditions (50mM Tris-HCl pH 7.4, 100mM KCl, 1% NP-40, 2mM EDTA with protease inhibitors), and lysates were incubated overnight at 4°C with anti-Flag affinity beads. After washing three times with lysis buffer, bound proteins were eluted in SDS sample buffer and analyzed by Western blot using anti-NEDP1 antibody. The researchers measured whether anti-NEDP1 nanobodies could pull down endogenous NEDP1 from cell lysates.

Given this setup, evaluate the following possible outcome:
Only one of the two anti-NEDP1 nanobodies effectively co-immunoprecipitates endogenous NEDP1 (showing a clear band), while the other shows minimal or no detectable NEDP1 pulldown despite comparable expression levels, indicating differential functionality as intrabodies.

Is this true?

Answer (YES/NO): NO